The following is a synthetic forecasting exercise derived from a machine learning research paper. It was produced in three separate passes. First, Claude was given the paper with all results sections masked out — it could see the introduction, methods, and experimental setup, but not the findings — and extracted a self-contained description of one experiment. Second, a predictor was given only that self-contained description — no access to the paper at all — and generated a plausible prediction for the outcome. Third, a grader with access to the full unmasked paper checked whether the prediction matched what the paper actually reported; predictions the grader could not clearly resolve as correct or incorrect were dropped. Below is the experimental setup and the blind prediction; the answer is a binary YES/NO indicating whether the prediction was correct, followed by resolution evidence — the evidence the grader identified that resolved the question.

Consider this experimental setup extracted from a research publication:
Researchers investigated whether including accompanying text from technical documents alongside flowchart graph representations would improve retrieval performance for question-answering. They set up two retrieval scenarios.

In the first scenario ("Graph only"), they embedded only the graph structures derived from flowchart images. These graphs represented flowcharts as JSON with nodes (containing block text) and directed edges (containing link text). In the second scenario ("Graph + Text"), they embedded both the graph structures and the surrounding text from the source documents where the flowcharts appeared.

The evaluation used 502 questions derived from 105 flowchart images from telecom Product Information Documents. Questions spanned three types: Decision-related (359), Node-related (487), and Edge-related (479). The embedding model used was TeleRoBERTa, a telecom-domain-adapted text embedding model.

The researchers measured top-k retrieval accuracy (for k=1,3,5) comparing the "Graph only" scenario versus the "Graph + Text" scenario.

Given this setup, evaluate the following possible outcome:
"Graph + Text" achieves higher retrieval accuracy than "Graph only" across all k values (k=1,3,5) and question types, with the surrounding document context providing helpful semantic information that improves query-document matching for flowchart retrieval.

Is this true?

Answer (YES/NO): NO